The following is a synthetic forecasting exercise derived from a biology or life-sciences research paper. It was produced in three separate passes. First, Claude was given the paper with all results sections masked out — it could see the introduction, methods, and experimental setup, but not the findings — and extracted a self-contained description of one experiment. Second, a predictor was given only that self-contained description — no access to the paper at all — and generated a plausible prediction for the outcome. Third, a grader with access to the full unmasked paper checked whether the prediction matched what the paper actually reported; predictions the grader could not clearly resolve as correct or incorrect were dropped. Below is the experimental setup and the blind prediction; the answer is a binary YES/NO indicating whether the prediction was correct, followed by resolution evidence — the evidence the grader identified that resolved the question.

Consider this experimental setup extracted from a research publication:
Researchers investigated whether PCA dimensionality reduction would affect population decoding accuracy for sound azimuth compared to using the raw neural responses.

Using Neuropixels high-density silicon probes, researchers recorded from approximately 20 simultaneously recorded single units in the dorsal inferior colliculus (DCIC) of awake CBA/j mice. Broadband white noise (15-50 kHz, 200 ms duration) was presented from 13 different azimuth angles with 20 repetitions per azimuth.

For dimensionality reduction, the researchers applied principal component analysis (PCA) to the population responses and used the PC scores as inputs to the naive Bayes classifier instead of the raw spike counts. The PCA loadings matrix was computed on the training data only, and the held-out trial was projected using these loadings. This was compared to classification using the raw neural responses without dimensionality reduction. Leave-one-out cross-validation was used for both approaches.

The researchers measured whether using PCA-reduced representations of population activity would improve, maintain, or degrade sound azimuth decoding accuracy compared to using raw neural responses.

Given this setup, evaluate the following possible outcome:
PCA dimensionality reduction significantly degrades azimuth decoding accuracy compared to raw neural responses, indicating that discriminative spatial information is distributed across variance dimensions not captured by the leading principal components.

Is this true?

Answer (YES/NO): NO